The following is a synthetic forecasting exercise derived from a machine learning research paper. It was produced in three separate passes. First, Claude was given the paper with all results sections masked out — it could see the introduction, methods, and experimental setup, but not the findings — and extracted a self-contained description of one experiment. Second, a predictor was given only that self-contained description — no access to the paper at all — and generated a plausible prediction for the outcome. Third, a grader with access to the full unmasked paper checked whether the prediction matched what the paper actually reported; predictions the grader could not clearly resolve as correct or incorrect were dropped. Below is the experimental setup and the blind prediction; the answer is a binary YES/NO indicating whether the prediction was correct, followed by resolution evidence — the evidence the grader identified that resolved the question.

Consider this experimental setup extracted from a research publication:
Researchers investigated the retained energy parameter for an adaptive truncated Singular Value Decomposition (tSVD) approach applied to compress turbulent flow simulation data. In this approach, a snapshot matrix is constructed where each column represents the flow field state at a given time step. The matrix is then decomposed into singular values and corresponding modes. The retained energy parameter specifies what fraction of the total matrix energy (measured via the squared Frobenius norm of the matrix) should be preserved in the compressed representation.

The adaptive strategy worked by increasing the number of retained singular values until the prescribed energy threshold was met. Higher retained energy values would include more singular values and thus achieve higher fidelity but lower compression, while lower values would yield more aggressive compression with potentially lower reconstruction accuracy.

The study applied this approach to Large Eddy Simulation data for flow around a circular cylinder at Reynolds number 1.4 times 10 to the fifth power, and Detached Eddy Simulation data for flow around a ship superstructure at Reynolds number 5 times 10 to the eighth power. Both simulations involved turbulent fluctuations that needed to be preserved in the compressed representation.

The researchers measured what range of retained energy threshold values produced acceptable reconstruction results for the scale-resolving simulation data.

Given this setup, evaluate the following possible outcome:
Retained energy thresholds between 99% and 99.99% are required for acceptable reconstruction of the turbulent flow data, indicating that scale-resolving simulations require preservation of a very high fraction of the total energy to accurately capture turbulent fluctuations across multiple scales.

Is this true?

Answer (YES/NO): NO